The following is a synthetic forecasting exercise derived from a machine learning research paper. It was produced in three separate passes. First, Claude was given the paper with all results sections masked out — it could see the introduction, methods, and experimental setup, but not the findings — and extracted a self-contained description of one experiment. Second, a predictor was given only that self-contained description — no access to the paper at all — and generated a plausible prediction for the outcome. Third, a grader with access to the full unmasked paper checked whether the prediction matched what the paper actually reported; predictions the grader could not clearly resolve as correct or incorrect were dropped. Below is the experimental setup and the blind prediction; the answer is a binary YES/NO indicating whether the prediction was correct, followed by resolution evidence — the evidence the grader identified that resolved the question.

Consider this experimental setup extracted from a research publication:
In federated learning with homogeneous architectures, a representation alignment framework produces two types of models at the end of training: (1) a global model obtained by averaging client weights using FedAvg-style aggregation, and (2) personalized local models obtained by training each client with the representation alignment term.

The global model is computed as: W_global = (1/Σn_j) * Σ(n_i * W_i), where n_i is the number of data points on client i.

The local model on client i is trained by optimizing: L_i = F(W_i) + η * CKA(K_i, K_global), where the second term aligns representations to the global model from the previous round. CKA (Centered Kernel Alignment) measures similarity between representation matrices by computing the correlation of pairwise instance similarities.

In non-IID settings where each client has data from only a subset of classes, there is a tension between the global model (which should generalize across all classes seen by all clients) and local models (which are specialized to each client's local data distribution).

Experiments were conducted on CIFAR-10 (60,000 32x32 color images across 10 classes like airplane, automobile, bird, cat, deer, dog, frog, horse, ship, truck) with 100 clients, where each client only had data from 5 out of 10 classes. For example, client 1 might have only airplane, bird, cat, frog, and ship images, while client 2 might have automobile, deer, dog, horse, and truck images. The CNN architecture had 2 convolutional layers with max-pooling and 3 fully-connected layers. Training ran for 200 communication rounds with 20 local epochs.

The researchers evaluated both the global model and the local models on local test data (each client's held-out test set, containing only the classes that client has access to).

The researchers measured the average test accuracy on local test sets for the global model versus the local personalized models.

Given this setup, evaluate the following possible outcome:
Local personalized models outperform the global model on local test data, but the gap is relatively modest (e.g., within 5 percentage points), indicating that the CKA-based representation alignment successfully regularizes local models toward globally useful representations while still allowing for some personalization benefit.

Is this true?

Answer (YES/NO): NO